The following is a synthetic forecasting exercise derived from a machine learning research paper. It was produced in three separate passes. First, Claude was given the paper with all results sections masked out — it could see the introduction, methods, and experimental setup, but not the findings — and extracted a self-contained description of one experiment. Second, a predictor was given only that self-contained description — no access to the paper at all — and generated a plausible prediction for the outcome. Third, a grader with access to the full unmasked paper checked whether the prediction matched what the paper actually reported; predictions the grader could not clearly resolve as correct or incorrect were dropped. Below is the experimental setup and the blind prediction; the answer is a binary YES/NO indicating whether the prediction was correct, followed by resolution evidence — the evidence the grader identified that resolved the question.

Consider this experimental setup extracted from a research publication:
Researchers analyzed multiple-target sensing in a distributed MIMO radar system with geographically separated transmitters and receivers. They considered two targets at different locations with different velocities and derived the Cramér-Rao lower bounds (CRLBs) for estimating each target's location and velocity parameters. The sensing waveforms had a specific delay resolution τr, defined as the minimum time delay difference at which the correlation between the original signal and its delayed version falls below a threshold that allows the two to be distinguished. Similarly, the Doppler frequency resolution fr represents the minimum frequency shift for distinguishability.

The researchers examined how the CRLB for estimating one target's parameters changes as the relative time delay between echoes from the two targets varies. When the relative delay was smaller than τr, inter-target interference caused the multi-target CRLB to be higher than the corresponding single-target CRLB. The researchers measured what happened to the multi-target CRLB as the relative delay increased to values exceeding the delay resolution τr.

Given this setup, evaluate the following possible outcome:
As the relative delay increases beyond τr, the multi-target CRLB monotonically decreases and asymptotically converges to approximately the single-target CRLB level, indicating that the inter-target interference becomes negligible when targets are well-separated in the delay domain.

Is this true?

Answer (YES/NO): YES